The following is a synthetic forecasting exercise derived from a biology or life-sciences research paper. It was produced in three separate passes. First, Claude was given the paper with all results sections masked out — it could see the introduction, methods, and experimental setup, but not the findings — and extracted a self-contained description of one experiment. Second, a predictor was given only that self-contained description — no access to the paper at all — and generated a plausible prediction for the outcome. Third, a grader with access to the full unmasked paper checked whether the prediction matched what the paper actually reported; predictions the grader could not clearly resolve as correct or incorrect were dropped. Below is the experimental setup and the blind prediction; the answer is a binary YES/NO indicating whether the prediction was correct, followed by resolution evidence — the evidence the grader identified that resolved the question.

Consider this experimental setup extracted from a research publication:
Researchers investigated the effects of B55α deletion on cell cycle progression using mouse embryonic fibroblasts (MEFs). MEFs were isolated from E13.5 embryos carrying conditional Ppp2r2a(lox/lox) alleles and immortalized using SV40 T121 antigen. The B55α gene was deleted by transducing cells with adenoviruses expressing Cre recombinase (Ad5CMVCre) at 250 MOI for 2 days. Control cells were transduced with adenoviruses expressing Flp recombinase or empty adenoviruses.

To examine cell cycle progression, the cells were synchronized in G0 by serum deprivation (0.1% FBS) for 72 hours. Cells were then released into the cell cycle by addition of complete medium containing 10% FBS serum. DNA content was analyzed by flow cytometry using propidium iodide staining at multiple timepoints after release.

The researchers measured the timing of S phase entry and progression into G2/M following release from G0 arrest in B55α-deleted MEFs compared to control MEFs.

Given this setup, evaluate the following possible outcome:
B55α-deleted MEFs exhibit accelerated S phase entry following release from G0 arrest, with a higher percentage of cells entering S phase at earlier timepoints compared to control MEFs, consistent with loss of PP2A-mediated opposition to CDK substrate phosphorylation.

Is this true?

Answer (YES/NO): NO